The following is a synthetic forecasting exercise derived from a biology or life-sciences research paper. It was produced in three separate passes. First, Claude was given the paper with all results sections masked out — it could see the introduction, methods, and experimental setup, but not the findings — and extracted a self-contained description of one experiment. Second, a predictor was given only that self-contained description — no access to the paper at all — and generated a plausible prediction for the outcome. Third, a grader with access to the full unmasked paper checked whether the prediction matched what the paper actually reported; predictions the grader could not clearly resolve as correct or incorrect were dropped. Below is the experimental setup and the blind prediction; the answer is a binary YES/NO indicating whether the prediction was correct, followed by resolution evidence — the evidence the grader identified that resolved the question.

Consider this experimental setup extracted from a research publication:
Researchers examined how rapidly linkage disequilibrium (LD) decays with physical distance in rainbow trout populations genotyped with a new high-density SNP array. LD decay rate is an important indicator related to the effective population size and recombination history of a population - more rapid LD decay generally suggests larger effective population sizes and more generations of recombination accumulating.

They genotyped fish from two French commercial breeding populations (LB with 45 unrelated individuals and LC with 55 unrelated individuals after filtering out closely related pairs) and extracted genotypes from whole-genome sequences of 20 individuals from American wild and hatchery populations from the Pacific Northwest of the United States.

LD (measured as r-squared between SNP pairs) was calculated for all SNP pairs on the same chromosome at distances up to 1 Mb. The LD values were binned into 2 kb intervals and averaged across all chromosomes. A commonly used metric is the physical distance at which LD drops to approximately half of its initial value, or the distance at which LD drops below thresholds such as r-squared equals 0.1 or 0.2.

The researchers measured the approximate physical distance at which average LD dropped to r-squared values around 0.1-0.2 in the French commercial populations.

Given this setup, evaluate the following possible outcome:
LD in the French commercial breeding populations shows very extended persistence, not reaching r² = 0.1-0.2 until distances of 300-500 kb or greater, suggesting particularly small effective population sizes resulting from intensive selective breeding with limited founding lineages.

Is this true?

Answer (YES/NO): NO